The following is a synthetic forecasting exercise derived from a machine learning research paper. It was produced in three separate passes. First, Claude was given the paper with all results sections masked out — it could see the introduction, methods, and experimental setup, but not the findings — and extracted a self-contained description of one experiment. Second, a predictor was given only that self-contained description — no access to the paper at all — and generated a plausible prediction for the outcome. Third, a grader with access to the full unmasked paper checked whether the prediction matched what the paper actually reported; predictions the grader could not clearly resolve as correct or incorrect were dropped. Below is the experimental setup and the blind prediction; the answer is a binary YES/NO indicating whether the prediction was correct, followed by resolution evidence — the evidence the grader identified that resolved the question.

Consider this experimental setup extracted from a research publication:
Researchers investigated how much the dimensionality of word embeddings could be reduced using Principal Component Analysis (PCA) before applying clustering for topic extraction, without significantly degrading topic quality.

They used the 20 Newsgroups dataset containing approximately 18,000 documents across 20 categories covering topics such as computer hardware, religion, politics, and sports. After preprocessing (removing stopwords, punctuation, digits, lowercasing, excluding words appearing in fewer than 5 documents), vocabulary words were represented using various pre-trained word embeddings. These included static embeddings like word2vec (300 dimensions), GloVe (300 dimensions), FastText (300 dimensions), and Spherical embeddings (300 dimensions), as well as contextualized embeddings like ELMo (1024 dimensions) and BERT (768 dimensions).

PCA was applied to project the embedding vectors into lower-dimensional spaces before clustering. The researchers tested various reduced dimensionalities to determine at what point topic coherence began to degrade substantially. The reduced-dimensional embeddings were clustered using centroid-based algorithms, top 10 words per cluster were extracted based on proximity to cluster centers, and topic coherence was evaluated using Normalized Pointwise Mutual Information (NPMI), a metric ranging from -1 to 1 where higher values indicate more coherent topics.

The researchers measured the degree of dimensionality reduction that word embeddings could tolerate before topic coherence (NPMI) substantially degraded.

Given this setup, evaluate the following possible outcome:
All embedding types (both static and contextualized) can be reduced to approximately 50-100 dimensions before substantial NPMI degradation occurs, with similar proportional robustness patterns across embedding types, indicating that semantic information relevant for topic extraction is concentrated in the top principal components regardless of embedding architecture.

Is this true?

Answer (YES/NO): NO